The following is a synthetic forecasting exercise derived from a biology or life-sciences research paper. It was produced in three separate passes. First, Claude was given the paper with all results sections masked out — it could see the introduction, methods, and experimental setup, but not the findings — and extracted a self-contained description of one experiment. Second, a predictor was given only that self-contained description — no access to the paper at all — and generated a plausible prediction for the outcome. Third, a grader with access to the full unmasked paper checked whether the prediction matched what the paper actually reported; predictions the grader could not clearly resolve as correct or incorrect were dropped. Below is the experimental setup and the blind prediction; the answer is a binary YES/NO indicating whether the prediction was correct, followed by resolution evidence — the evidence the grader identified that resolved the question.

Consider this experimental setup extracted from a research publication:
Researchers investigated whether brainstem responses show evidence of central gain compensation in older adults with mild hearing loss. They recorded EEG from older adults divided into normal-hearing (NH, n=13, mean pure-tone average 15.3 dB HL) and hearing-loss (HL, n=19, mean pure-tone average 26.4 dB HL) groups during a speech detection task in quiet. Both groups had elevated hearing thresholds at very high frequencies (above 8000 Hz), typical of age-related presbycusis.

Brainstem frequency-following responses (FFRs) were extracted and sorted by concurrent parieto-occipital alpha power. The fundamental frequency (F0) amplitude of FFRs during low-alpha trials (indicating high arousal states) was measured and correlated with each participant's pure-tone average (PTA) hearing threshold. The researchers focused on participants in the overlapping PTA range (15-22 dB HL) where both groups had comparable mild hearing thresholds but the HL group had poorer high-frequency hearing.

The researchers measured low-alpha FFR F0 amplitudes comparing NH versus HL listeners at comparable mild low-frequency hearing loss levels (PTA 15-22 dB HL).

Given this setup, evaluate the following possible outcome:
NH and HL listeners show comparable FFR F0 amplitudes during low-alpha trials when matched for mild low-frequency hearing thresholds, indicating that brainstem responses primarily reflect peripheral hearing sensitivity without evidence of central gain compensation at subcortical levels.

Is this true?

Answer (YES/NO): NO